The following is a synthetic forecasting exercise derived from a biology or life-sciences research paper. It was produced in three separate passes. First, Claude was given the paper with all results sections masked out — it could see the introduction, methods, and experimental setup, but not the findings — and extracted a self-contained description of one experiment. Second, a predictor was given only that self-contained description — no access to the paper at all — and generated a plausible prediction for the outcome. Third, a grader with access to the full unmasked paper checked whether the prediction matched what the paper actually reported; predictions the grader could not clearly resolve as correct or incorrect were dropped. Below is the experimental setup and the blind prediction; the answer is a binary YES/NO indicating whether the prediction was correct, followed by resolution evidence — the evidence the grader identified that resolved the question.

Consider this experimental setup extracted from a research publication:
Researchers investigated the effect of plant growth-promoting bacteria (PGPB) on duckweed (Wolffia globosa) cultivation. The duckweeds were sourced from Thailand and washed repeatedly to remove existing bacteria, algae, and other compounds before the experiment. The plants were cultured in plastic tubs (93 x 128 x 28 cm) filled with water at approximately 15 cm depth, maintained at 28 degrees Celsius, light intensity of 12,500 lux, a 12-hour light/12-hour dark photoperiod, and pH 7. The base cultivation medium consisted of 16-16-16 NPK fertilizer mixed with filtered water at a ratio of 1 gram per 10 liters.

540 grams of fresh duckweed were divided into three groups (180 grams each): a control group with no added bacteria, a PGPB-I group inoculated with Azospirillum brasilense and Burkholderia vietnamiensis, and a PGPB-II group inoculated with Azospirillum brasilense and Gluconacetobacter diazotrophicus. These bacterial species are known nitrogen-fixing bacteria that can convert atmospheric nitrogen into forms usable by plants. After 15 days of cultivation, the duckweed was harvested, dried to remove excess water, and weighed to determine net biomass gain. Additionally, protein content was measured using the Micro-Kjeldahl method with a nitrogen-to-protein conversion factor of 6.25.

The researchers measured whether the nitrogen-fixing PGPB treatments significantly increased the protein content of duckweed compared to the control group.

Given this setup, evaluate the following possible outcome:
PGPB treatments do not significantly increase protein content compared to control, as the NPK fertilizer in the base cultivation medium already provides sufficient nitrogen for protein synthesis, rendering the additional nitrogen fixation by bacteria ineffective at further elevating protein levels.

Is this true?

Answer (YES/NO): YES